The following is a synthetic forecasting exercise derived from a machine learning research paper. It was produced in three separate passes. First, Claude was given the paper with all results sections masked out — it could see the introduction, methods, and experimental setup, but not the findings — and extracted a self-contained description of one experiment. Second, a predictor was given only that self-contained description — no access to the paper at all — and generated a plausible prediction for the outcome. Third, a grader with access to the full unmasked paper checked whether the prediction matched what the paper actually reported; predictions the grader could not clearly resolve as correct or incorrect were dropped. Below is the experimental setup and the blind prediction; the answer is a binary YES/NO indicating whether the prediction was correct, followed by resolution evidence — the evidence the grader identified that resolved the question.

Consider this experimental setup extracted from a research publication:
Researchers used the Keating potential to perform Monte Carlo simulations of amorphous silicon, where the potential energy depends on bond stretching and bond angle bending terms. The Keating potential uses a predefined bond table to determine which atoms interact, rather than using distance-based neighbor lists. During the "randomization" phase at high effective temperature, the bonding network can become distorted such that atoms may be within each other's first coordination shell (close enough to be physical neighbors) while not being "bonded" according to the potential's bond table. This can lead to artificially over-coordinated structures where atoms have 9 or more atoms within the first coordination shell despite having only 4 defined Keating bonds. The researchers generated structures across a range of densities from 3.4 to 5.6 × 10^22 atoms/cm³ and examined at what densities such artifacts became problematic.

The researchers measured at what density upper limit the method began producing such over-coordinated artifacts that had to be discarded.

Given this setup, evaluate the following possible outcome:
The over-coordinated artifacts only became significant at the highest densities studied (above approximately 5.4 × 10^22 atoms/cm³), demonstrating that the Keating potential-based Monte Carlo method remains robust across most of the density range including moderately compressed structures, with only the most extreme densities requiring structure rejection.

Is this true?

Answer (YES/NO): NO